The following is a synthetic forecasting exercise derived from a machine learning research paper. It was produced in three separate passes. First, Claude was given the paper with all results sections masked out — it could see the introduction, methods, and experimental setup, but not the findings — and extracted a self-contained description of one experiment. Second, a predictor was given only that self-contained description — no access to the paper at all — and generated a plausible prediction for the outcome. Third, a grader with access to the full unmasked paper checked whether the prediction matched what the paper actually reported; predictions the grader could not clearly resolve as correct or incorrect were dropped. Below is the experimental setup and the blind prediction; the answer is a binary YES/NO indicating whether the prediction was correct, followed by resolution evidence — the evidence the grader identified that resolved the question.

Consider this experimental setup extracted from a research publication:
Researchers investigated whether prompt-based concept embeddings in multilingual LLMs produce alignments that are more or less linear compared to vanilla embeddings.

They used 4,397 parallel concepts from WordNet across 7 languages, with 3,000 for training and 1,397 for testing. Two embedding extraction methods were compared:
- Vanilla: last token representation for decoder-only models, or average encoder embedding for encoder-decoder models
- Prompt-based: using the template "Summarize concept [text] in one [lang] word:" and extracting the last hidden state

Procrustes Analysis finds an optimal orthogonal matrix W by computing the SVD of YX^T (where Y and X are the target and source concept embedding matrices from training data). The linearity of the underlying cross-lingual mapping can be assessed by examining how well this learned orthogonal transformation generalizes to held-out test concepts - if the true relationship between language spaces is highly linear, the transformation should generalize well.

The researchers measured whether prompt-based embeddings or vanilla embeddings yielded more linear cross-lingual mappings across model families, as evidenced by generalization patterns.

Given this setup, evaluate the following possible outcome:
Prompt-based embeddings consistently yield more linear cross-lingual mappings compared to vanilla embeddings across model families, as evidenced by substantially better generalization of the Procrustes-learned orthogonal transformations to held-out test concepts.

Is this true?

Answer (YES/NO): NO